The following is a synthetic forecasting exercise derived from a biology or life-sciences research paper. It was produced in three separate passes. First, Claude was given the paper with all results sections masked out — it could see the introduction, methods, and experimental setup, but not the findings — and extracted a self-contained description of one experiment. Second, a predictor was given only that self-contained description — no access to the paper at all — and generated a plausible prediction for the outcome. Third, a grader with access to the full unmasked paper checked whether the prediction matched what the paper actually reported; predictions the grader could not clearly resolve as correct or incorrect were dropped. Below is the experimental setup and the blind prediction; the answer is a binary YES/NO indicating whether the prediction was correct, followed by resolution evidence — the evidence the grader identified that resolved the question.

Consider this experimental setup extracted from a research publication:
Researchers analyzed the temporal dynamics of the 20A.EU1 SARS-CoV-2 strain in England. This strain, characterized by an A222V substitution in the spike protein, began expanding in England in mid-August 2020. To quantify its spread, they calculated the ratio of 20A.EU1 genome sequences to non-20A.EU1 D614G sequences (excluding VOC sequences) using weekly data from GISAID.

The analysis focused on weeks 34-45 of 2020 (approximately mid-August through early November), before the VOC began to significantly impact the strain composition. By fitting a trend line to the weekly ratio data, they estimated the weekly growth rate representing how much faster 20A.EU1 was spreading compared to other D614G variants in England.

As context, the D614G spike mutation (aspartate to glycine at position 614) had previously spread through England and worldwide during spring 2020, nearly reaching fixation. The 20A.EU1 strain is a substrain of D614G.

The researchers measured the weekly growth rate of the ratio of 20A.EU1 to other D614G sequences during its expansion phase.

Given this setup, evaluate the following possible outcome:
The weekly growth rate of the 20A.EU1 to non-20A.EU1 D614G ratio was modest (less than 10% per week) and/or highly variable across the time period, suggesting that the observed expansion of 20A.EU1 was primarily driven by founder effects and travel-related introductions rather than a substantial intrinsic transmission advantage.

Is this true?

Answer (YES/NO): NO